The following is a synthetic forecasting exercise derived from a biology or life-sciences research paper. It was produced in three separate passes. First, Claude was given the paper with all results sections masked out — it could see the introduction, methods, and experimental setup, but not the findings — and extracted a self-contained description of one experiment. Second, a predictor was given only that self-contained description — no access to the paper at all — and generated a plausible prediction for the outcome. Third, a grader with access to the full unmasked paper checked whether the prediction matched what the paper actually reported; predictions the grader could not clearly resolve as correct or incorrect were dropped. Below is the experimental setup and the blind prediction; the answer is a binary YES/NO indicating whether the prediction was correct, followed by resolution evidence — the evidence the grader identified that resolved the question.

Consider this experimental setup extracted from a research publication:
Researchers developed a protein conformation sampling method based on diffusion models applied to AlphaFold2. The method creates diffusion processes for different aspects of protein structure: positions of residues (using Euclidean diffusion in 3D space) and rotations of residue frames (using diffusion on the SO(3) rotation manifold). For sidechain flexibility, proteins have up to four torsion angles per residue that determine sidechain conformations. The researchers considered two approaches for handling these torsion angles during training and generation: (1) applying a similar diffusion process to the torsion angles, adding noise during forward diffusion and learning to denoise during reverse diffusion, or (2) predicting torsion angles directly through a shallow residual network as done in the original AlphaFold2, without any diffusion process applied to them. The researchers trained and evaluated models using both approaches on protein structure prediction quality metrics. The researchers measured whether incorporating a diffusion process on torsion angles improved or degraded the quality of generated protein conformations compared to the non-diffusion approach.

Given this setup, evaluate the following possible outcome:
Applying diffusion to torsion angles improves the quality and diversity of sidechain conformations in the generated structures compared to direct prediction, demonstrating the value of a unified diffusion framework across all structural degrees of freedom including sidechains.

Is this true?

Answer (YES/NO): NO